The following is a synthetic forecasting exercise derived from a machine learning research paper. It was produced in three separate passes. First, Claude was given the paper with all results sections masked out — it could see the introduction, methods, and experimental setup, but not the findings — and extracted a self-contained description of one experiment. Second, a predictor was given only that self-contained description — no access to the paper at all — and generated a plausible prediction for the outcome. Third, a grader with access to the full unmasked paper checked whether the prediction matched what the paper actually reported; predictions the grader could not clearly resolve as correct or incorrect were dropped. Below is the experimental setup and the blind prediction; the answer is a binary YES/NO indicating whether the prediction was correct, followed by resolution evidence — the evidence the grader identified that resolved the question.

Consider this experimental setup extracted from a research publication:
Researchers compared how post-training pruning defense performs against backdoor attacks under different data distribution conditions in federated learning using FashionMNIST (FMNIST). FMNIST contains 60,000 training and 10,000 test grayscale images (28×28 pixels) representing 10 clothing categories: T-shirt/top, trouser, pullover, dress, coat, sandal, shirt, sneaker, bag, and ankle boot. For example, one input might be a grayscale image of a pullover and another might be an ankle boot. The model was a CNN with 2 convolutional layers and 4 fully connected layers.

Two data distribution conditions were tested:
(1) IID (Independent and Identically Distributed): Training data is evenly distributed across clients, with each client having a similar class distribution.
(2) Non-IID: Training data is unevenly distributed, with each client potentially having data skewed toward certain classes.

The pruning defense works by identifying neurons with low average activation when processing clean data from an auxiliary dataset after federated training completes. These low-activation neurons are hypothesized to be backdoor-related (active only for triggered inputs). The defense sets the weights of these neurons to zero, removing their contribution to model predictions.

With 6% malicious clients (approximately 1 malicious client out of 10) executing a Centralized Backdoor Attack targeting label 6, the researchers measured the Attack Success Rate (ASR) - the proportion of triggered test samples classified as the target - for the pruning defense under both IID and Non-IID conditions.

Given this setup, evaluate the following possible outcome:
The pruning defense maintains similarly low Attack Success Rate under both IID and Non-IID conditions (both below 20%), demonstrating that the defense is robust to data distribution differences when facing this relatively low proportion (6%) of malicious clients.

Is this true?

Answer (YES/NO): NO